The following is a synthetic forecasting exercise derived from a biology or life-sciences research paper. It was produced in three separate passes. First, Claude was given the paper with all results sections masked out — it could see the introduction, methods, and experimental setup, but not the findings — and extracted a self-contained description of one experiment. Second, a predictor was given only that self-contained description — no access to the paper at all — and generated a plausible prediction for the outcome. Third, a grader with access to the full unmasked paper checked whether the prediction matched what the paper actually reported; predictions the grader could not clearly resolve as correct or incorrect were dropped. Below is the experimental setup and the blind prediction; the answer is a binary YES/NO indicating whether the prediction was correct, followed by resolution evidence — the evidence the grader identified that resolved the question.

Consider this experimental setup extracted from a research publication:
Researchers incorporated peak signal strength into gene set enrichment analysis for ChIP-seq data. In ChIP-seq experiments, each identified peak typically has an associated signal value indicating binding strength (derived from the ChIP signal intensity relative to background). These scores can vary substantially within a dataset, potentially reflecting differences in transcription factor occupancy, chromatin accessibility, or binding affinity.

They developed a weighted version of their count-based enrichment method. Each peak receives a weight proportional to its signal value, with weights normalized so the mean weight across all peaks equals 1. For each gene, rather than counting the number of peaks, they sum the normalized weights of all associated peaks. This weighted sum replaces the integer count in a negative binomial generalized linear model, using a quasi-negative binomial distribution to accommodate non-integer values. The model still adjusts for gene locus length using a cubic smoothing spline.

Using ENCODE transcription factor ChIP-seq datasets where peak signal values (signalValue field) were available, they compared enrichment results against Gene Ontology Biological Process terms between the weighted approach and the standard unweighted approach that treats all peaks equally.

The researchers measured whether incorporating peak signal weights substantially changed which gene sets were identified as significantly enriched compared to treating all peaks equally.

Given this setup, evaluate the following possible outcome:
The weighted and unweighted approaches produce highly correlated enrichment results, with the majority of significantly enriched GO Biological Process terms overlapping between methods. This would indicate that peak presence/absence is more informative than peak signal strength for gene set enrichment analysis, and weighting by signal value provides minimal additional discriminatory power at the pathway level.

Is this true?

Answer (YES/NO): NO